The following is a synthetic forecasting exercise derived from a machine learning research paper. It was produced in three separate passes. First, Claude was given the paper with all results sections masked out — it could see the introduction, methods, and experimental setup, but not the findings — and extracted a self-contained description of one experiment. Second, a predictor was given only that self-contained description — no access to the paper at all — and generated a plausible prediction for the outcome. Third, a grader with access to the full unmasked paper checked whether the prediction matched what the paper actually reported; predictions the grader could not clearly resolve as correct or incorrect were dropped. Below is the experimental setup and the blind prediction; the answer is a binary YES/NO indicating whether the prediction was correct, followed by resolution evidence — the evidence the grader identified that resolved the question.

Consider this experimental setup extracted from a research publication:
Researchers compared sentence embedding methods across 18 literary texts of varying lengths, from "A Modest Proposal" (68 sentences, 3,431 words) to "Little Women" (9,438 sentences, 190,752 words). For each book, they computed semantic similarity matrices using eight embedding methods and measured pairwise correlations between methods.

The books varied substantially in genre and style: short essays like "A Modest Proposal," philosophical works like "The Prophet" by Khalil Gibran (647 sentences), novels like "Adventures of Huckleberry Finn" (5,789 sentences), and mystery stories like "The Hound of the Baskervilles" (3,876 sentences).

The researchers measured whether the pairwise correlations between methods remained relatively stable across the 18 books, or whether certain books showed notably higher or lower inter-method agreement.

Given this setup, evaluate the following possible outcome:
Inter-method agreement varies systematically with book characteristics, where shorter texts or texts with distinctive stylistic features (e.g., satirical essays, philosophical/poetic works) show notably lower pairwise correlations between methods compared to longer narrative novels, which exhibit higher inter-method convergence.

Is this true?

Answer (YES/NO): NO